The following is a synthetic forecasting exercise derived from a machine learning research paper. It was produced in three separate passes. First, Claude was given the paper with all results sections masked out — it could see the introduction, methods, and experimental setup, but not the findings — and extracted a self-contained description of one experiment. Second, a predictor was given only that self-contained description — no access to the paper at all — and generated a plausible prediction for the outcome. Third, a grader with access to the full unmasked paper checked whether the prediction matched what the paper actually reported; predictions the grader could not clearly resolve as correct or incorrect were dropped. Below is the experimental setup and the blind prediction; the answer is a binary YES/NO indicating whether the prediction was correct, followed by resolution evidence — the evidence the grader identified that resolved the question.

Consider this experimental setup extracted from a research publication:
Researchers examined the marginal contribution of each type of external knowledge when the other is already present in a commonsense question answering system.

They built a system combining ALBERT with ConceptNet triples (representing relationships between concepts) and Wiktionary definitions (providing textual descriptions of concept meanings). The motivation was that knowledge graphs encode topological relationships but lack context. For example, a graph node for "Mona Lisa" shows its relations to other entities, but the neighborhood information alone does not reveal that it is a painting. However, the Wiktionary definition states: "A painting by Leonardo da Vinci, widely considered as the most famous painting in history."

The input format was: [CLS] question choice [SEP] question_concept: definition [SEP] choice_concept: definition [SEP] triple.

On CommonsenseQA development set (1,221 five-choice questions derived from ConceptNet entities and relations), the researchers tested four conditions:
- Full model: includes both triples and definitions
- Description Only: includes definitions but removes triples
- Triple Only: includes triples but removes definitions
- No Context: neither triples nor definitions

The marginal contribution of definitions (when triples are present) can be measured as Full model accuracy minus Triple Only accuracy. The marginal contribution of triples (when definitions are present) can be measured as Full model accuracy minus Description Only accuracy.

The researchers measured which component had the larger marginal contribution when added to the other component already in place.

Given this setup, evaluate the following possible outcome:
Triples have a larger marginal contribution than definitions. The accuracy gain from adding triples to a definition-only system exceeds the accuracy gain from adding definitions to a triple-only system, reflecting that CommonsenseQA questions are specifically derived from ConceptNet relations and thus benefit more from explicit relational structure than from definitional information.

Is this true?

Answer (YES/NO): YES